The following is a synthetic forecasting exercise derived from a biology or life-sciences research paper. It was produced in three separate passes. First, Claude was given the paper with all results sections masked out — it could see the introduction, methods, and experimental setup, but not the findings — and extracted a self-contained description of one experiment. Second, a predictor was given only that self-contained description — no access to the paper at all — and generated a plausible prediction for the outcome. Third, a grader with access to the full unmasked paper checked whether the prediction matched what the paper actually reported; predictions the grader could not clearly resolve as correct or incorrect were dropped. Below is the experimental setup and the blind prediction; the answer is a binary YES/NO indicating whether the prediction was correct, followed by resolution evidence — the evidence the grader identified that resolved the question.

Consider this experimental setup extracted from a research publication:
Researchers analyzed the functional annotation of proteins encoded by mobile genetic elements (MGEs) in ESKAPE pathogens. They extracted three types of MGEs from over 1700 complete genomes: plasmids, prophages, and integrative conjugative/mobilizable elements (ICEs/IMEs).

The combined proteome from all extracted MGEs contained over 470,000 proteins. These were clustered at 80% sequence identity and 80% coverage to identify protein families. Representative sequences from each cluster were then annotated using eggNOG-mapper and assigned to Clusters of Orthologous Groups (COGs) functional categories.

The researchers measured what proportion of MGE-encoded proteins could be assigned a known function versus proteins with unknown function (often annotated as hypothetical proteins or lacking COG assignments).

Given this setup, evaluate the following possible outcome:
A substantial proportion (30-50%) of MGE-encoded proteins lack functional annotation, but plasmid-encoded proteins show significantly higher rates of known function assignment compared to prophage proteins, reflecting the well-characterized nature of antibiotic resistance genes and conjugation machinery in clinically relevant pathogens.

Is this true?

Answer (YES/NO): NO